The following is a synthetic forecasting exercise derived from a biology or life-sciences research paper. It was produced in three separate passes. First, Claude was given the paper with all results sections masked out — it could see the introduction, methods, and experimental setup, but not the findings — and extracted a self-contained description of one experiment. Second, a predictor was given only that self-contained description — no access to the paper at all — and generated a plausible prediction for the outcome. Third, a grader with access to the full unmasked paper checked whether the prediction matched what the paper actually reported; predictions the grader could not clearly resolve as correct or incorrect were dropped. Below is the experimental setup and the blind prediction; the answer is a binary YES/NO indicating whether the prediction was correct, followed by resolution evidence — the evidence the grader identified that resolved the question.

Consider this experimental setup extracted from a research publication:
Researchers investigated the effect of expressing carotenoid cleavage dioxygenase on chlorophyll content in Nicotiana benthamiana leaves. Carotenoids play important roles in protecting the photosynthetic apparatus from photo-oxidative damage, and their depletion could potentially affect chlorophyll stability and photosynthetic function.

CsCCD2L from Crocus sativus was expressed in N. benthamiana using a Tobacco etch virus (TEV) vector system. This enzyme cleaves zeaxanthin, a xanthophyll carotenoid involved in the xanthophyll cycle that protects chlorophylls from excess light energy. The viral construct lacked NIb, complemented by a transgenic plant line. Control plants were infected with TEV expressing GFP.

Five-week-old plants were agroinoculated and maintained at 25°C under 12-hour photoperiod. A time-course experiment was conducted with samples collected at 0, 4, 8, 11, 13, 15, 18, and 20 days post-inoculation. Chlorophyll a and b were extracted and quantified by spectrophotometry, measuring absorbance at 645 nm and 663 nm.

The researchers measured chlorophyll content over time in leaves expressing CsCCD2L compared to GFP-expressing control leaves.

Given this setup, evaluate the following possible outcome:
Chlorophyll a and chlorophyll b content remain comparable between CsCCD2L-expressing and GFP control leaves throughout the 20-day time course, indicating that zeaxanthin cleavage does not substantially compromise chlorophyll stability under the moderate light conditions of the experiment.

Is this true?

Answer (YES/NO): YES